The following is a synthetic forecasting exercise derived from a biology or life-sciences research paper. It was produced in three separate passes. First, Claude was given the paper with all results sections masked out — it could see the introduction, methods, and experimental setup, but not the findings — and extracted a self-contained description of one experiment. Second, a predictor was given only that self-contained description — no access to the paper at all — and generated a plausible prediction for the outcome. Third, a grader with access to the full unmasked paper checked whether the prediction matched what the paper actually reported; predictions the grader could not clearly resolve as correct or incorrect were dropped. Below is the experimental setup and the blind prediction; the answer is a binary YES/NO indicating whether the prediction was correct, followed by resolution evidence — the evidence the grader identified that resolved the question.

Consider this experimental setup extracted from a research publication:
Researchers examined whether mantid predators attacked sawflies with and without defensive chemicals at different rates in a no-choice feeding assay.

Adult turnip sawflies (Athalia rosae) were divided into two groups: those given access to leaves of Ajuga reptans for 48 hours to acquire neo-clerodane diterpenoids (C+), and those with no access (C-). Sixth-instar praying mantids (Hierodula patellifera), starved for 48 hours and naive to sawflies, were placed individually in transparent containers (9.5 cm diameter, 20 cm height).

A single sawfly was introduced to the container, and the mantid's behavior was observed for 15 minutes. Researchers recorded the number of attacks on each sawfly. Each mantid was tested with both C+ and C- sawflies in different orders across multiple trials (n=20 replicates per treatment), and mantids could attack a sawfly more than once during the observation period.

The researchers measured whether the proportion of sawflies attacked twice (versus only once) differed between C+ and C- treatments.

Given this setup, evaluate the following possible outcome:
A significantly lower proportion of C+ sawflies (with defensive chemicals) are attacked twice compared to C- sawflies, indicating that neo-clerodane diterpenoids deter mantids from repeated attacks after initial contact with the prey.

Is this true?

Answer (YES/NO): NO